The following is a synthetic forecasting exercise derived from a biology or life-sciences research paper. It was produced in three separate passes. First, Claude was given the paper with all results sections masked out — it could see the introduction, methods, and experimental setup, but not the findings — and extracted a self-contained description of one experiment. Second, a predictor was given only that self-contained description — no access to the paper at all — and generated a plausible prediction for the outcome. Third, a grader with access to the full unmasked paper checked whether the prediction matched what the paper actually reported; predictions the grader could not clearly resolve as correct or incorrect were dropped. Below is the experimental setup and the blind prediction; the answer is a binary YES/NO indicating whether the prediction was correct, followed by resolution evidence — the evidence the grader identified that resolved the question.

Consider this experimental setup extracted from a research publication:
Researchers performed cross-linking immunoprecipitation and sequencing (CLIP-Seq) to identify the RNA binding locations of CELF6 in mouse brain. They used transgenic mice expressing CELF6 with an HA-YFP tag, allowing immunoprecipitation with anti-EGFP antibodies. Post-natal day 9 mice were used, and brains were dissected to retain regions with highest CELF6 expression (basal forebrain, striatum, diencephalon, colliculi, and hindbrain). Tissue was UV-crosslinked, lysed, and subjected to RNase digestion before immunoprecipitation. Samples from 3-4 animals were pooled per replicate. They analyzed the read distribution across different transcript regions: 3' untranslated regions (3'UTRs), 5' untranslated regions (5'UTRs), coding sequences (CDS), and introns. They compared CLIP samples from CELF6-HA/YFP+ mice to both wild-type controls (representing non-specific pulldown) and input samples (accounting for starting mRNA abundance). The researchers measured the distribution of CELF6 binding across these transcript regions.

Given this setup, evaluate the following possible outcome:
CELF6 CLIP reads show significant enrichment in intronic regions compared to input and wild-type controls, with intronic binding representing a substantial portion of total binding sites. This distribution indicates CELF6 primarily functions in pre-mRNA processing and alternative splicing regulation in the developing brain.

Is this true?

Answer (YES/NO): NO